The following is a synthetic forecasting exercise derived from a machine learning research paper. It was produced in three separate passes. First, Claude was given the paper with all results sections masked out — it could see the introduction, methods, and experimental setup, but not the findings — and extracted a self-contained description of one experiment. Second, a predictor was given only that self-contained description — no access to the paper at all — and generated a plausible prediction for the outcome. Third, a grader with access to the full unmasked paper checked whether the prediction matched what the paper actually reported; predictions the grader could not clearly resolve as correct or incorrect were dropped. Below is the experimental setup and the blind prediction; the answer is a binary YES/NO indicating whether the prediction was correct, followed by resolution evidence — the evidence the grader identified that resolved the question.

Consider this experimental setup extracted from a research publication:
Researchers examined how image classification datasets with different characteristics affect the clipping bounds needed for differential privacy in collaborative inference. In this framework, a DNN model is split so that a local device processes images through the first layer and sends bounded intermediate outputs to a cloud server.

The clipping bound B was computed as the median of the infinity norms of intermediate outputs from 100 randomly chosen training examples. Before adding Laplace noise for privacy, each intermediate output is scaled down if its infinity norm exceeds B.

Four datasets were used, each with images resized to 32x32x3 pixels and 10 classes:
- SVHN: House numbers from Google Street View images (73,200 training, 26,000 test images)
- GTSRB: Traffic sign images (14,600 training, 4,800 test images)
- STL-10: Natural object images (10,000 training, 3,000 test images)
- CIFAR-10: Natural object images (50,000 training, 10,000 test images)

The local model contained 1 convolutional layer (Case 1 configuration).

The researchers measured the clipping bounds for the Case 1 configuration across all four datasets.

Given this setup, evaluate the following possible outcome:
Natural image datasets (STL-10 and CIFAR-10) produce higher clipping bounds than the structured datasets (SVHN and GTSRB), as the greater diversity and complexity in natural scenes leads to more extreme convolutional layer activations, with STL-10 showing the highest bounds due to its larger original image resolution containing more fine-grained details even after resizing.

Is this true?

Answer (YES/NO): NO